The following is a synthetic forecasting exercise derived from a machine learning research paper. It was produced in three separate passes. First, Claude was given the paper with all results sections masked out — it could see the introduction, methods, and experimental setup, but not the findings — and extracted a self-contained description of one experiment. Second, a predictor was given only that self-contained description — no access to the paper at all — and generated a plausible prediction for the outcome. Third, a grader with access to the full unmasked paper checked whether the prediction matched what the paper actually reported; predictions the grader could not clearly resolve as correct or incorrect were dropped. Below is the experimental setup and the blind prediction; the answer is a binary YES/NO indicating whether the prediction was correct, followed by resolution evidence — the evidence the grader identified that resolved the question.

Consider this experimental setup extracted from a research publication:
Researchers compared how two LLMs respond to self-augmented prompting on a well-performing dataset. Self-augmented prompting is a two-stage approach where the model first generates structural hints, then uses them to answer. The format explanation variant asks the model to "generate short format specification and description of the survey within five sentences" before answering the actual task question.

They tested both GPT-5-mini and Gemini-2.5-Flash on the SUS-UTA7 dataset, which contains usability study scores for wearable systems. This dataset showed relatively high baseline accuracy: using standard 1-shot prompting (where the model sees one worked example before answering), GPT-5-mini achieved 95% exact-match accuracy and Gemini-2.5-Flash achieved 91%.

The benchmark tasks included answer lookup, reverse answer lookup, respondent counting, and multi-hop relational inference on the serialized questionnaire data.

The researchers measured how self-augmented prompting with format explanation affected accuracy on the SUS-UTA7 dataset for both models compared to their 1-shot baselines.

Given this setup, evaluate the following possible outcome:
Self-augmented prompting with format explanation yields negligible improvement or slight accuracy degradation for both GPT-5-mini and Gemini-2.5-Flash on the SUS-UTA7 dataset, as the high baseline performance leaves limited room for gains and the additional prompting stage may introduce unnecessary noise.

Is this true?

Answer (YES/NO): NO